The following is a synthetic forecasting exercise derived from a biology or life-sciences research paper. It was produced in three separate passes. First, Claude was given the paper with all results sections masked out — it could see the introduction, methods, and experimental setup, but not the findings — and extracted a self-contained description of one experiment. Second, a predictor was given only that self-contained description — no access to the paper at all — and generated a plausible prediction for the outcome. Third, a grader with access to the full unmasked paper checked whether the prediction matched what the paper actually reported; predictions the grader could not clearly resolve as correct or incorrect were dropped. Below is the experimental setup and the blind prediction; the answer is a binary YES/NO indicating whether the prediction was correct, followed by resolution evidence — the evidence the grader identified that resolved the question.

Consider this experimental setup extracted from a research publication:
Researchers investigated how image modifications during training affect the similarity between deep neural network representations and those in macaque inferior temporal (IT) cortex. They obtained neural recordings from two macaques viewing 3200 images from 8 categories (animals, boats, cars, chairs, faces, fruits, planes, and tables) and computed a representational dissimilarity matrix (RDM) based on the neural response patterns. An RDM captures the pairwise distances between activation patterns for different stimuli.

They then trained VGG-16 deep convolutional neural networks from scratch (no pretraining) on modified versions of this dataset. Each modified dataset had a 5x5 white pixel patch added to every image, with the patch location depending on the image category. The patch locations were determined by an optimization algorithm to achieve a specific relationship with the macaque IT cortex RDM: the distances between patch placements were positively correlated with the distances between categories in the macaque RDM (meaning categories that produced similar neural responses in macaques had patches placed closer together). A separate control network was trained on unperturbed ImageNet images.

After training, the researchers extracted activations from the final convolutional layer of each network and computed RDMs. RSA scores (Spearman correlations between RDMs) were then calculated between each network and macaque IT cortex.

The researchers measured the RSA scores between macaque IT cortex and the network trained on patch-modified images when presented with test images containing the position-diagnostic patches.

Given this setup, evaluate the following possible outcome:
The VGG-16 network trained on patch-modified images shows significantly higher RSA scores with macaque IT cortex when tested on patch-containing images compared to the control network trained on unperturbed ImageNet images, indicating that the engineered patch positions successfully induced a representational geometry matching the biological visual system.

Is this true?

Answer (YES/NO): NO